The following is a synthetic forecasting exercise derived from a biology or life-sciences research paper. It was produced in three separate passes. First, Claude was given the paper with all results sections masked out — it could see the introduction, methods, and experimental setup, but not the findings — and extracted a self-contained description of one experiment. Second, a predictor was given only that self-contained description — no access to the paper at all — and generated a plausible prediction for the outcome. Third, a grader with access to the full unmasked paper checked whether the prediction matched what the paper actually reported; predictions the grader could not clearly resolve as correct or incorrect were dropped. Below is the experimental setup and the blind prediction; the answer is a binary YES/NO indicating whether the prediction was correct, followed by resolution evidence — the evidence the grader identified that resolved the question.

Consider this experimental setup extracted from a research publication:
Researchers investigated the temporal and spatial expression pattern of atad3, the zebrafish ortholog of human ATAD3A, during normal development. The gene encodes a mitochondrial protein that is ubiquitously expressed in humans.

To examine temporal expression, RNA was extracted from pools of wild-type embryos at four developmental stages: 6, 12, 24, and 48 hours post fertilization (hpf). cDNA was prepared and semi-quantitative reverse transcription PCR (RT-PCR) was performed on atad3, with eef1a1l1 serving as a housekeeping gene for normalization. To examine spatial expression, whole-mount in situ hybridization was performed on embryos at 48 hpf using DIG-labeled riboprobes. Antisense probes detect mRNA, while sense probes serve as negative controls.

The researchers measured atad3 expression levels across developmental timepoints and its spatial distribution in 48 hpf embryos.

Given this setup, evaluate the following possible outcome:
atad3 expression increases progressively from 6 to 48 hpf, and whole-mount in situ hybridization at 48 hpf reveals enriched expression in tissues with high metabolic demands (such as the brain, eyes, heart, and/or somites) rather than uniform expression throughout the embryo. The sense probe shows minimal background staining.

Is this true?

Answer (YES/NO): YES